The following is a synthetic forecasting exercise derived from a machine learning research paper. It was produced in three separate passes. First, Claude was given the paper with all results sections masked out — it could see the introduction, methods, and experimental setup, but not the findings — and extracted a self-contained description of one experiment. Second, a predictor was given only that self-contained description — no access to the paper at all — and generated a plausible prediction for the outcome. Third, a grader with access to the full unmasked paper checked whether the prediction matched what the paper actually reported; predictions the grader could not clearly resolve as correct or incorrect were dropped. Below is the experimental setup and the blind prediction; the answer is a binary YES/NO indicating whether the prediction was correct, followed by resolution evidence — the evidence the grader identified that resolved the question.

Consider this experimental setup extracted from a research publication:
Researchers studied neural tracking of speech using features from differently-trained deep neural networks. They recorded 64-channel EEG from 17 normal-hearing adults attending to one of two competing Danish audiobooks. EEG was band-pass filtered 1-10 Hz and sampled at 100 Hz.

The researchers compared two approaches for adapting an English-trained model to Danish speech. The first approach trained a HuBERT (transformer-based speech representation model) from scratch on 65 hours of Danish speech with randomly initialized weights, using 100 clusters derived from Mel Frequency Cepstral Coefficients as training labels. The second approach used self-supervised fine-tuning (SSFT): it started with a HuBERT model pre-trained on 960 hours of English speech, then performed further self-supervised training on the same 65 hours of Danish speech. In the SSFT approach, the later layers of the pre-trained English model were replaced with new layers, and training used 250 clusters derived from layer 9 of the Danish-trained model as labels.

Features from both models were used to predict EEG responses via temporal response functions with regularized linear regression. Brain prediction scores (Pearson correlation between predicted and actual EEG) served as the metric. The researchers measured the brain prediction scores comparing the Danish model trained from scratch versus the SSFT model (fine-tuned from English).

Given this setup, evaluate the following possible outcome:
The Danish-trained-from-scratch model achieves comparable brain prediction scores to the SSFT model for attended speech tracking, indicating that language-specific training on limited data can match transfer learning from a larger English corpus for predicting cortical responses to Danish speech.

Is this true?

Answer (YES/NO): NO